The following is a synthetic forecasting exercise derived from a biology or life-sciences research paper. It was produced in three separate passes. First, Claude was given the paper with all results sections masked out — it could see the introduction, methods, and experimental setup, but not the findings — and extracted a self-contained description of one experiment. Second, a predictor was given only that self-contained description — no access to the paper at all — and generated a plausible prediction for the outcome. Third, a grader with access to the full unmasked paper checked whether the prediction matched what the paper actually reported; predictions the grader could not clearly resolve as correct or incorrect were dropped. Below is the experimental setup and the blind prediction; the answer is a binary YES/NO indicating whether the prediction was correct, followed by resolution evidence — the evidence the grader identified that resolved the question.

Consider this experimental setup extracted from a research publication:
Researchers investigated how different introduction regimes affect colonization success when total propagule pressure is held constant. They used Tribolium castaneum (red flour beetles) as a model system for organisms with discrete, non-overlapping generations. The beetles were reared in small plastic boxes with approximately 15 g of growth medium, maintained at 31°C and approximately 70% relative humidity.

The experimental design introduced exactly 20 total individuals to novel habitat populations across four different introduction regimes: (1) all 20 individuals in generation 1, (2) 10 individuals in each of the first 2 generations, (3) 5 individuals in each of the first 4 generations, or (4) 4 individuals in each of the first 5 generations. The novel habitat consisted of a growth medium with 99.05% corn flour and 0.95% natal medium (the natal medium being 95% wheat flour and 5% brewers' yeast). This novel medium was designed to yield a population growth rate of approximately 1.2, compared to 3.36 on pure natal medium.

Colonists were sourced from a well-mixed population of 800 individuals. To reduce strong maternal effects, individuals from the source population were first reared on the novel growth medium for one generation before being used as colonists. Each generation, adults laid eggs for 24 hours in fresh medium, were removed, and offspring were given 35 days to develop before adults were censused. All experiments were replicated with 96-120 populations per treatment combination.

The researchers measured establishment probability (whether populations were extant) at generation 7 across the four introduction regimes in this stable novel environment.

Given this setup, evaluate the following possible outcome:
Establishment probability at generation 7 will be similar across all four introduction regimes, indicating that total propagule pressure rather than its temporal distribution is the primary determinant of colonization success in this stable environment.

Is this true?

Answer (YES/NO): NO